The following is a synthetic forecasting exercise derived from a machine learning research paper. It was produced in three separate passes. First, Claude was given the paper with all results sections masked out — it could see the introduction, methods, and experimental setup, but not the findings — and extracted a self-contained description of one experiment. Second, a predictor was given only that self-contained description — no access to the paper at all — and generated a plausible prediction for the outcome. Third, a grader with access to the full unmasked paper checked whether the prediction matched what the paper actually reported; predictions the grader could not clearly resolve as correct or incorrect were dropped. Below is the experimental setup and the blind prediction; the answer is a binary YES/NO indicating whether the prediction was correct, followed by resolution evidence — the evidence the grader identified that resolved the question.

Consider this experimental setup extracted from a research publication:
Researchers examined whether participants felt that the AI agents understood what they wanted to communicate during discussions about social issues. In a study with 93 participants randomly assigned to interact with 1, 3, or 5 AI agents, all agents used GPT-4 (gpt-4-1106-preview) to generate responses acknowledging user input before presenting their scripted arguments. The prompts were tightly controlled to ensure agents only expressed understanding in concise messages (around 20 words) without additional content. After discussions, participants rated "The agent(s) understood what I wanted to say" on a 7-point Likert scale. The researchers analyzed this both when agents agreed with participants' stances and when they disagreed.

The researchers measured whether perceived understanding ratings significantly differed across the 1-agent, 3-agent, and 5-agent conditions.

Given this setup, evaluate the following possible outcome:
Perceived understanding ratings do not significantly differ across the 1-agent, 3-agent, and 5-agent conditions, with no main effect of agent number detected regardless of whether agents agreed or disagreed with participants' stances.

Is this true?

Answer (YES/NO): YES